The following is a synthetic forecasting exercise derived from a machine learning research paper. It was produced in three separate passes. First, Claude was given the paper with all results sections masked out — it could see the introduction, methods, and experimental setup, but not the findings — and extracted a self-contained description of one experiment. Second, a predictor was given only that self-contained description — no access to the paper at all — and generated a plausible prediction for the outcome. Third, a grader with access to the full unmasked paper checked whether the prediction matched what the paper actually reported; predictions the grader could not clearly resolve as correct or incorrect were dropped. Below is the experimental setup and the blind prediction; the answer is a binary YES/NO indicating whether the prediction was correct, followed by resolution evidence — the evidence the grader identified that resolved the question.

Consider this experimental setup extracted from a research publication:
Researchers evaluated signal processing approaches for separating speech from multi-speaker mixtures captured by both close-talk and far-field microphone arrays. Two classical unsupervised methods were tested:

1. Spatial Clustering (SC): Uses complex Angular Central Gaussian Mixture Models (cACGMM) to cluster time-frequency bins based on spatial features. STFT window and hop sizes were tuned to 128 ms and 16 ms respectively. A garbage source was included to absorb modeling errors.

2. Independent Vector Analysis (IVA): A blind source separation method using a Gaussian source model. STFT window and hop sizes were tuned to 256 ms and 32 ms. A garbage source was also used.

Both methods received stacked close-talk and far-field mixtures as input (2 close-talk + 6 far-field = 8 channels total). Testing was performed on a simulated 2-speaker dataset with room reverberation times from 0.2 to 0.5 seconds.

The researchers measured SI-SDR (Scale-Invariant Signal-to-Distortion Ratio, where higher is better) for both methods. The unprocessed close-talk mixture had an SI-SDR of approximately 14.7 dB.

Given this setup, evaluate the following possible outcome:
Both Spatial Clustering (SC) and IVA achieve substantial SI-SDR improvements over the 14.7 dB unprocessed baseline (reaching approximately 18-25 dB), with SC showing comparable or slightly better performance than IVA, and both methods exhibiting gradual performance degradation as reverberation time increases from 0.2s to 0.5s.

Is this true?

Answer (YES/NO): NO